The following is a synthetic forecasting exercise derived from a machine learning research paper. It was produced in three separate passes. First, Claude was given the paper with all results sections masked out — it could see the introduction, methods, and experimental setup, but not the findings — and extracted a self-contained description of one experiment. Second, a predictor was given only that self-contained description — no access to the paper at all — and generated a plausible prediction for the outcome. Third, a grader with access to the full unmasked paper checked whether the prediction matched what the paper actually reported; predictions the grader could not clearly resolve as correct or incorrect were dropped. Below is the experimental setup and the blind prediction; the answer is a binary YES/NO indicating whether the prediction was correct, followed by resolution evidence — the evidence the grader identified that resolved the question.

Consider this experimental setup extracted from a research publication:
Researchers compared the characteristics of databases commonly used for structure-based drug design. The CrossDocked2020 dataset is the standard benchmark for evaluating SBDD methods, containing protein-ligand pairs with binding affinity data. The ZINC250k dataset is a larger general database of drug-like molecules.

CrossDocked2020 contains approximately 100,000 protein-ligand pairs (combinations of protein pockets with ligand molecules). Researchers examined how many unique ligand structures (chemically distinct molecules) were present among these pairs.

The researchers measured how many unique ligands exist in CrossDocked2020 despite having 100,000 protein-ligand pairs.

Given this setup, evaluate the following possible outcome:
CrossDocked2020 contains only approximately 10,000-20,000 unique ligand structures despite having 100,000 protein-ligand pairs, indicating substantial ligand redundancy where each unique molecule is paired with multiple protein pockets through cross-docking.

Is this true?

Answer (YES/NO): NO